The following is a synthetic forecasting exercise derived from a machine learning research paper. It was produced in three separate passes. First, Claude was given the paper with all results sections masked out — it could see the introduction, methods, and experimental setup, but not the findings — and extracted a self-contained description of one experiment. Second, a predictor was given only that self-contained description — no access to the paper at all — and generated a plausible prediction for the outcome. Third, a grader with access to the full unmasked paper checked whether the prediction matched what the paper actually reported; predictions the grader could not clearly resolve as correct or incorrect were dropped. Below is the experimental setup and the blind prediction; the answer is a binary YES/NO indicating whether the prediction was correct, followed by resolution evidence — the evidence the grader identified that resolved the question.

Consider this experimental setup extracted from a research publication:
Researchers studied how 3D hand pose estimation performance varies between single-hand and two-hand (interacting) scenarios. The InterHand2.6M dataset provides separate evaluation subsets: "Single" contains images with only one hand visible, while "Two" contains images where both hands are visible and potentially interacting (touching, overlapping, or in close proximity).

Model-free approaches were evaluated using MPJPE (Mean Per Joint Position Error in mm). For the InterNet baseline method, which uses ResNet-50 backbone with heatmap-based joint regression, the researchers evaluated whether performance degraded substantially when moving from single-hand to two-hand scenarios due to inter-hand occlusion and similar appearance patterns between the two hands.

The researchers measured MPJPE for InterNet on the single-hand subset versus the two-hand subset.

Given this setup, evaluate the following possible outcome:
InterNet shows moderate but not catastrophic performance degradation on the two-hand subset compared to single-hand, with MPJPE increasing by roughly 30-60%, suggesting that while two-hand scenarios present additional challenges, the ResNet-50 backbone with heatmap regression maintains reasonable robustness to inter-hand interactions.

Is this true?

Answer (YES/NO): YES